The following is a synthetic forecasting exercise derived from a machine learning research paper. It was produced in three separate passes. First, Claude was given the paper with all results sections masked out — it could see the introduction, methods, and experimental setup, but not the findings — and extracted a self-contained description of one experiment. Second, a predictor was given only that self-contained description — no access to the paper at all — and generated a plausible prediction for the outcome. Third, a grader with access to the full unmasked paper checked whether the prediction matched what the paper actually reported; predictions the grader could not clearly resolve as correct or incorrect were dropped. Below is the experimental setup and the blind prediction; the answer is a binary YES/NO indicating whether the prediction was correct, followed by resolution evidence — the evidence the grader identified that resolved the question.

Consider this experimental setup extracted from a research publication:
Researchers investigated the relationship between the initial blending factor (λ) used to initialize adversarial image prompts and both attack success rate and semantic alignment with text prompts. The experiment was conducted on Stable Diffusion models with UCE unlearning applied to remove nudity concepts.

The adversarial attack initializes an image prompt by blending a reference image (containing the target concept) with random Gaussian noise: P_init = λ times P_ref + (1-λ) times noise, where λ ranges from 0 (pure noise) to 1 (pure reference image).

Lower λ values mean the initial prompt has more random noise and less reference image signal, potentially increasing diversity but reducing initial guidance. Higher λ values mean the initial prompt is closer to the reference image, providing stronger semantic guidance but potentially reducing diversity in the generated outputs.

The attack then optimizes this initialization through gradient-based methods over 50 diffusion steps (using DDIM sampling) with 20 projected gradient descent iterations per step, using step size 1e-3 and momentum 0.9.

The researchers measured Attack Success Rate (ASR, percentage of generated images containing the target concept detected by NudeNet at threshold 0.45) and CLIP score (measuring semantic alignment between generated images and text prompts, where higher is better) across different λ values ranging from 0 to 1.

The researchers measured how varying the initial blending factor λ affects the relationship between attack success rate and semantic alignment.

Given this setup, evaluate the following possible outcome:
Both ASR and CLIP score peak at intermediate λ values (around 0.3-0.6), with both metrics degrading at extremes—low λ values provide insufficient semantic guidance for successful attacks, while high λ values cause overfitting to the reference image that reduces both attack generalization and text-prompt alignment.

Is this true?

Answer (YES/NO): NO